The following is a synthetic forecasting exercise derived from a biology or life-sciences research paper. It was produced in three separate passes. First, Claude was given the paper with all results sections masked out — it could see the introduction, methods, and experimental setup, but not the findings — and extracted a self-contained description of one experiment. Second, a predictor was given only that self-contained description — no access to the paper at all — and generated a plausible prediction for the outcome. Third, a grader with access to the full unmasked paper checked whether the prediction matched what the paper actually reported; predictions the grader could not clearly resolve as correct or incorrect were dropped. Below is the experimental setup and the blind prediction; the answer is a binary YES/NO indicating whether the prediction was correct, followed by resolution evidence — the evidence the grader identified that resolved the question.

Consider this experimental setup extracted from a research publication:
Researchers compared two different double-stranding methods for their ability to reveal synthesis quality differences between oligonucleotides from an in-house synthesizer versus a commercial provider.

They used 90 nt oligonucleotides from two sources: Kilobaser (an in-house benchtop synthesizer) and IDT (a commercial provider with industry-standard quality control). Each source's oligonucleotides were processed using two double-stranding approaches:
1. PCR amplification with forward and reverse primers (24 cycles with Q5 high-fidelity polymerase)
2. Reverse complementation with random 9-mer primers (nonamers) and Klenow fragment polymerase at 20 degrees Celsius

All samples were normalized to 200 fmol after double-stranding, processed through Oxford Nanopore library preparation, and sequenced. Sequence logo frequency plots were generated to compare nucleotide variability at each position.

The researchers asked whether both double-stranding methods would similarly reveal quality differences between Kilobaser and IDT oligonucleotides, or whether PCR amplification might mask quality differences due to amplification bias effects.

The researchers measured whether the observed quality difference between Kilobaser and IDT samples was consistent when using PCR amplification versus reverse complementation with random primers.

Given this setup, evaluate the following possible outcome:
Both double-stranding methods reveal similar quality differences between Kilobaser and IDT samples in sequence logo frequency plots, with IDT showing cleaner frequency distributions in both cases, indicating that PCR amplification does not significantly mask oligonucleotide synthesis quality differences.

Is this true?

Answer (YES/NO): NO